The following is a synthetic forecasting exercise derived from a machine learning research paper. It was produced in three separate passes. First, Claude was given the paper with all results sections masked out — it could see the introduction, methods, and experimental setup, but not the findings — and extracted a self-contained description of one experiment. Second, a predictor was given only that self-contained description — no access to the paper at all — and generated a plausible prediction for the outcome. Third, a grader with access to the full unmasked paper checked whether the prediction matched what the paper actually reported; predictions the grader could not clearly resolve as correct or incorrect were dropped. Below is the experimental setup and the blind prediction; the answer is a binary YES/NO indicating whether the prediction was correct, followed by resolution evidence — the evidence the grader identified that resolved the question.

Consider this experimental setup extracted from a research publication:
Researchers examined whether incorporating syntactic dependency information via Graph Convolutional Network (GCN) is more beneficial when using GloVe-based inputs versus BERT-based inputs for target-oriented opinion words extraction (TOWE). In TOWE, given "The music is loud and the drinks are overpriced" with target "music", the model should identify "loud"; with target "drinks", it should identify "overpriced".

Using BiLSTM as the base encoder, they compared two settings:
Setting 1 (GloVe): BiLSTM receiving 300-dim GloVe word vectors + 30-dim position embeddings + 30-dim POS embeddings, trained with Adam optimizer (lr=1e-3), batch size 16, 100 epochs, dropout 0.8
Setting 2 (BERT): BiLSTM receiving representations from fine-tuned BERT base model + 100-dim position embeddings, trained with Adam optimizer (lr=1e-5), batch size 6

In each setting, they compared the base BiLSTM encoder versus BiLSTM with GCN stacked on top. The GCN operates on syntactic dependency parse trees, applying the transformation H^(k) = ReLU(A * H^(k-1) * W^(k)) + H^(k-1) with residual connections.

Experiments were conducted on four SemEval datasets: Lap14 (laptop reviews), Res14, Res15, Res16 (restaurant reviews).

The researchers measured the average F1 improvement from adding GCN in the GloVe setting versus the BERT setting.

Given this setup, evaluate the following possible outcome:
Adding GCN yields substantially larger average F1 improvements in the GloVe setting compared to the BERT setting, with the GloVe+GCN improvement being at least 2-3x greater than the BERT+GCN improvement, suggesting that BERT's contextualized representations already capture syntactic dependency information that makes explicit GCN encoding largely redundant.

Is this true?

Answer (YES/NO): YES